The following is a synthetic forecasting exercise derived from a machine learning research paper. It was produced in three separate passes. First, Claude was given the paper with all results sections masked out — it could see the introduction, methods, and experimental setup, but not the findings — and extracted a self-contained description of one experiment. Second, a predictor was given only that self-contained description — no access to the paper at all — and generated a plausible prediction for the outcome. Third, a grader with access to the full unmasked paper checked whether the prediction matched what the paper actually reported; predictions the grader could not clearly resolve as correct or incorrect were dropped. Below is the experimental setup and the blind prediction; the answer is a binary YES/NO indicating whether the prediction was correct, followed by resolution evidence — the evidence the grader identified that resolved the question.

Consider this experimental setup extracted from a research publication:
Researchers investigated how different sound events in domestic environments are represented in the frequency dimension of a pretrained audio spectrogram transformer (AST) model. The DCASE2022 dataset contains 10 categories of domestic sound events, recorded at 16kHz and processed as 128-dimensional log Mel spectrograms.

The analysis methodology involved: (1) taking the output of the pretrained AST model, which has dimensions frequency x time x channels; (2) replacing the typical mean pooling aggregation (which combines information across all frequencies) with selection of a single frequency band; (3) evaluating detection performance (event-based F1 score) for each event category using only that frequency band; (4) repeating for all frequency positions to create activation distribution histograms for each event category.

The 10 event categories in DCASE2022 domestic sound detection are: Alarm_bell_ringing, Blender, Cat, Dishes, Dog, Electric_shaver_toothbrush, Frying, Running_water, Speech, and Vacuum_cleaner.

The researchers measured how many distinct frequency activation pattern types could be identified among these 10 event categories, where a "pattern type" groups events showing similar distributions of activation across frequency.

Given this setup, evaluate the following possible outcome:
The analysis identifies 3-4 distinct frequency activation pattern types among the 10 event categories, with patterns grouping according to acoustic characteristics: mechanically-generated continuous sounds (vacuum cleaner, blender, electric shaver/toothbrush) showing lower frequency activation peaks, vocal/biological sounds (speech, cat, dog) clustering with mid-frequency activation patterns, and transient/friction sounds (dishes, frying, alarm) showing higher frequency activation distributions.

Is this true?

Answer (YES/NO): NO